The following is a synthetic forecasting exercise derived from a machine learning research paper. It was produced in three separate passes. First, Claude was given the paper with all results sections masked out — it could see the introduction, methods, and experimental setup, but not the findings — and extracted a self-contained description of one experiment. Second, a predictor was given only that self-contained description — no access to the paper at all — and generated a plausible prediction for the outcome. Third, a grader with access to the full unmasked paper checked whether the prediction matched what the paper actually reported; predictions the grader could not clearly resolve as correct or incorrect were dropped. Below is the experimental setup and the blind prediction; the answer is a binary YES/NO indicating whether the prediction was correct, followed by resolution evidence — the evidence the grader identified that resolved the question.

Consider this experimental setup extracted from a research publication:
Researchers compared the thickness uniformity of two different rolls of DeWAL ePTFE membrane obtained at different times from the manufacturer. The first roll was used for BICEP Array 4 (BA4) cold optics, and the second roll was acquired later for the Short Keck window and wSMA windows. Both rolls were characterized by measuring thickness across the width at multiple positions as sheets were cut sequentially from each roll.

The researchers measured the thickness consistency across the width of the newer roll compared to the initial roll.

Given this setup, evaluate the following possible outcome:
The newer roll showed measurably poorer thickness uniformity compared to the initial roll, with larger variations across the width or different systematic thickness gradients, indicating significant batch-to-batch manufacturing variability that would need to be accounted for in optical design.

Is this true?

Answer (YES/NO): NO